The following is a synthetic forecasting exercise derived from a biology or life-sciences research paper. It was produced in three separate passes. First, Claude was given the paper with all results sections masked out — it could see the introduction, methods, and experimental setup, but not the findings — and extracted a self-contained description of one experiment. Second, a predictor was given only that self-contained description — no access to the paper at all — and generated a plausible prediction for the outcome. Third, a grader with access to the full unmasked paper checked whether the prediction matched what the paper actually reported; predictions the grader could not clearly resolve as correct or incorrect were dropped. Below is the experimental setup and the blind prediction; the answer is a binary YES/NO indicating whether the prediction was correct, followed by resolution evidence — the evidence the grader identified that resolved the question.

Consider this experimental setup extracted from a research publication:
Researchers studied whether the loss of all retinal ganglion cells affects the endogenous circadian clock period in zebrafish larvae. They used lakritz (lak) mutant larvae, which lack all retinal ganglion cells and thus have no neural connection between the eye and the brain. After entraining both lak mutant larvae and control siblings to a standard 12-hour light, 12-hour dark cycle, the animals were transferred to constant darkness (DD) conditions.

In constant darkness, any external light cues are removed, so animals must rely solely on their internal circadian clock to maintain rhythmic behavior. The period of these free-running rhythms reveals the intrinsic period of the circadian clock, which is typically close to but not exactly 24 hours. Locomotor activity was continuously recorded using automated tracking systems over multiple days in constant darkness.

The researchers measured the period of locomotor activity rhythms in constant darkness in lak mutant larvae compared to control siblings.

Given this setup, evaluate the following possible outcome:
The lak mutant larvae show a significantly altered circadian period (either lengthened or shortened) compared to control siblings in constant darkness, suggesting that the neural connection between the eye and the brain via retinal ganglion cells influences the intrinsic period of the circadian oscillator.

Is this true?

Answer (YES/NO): NO